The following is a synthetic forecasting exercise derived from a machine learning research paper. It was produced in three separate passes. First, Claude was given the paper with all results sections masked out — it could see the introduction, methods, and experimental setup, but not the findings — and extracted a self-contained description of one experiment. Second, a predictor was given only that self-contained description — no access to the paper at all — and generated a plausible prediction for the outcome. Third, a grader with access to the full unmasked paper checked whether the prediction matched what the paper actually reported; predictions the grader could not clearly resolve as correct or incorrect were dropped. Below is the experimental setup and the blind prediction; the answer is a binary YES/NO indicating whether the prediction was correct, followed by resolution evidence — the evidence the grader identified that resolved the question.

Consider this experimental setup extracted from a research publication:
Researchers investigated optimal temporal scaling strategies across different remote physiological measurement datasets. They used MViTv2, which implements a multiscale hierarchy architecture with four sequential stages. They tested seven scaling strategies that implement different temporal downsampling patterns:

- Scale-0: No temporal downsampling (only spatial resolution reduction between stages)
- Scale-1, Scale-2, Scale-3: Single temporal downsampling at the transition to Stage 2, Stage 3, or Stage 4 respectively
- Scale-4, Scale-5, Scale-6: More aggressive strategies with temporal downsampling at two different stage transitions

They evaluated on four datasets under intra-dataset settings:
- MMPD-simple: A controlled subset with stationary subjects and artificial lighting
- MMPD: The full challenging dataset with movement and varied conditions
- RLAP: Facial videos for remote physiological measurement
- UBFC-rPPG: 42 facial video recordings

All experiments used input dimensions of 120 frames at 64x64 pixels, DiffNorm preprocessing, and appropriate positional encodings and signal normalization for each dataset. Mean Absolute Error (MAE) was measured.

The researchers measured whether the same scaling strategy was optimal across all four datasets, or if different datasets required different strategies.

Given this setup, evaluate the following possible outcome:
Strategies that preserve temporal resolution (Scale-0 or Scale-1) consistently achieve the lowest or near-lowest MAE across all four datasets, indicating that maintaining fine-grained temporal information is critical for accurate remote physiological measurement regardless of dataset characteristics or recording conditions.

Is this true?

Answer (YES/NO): NO